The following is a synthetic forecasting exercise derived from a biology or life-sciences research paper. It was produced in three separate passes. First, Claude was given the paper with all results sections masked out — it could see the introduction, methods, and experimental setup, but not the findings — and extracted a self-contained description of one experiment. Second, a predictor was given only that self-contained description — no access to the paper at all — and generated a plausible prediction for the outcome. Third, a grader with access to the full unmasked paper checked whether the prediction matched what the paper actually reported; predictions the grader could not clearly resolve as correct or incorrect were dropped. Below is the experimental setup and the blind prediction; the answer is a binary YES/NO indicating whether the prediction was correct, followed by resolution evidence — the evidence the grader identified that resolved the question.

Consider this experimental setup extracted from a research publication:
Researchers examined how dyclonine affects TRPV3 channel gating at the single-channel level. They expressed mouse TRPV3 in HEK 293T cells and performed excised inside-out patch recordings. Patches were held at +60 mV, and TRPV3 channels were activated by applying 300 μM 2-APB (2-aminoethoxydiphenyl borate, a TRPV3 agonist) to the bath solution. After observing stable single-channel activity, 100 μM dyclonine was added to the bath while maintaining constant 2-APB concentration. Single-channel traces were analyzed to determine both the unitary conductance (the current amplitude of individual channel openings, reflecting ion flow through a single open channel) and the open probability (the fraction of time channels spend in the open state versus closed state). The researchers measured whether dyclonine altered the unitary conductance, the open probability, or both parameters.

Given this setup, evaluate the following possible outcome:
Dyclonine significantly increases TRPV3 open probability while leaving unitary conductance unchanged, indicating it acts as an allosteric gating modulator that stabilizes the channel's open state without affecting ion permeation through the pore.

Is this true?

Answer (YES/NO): NO